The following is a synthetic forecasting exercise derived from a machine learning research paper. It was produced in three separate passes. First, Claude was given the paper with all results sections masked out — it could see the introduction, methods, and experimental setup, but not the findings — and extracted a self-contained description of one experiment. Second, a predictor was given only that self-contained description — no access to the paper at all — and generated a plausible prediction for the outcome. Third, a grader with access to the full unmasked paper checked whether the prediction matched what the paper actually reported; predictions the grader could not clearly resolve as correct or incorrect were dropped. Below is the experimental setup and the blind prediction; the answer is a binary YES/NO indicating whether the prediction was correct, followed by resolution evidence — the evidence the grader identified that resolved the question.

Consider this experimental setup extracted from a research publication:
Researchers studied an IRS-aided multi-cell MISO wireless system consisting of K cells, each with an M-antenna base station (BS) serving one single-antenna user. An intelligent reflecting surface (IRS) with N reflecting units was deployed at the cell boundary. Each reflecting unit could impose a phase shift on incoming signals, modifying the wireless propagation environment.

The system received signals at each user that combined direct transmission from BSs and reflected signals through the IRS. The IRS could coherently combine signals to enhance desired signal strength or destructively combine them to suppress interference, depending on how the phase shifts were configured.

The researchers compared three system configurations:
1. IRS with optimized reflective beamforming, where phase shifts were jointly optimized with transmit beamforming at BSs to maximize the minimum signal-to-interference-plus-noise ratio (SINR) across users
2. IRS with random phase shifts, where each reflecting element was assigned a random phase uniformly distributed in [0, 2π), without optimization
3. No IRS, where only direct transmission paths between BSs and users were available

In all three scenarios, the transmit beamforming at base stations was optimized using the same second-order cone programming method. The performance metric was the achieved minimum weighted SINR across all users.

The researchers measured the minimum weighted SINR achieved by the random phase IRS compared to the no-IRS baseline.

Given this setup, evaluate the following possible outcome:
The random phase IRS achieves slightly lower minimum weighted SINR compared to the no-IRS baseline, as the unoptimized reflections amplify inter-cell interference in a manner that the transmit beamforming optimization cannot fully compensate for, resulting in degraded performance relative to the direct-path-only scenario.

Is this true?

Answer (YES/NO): NO